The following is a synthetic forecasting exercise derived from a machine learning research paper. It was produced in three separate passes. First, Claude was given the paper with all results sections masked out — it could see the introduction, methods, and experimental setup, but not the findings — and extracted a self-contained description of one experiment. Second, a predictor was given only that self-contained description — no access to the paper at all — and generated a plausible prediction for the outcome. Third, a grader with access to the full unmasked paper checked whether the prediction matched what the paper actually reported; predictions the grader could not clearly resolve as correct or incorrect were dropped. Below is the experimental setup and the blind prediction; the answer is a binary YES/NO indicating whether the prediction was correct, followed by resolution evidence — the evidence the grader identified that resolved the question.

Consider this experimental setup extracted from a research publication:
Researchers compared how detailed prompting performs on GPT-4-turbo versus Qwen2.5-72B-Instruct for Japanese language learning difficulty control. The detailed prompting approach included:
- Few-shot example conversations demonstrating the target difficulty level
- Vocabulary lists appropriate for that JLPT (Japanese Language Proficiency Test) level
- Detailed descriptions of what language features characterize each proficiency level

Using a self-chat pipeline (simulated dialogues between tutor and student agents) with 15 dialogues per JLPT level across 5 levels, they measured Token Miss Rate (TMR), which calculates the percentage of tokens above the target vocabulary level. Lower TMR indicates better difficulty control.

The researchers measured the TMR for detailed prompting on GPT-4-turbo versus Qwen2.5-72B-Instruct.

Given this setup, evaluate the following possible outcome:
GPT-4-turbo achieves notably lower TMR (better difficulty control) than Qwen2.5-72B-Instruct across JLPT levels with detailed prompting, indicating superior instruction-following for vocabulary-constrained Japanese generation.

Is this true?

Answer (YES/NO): NO